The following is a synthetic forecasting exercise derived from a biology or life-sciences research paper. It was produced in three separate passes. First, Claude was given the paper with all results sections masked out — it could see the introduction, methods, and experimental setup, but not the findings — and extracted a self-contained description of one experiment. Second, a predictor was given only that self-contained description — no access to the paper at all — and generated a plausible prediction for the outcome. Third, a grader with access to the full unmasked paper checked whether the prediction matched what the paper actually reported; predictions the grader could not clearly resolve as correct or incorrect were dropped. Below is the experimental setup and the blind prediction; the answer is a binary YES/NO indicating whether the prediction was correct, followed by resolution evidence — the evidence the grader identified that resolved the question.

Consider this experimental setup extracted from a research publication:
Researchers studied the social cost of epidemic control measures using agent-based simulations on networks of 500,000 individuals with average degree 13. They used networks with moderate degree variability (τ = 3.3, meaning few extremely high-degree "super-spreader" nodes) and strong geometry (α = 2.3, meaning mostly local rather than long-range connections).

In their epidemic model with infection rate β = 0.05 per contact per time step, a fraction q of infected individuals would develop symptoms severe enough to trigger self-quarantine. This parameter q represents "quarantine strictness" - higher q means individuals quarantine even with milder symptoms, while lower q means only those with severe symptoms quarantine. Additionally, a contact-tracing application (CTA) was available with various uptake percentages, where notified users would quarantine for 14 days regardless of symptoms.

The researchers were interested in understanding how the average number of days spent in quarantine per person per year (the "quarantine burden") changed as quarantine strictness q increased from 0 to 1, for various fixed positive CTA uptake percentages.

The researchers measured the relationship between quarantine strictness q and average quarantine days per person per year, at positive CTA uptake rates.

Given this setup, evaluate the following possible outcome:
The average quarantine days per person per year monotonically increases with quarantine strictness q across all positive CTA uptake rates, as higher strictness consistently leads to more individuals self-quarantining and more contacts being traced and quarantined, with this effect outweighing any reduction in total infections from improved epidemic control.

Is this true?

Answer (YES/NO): NO